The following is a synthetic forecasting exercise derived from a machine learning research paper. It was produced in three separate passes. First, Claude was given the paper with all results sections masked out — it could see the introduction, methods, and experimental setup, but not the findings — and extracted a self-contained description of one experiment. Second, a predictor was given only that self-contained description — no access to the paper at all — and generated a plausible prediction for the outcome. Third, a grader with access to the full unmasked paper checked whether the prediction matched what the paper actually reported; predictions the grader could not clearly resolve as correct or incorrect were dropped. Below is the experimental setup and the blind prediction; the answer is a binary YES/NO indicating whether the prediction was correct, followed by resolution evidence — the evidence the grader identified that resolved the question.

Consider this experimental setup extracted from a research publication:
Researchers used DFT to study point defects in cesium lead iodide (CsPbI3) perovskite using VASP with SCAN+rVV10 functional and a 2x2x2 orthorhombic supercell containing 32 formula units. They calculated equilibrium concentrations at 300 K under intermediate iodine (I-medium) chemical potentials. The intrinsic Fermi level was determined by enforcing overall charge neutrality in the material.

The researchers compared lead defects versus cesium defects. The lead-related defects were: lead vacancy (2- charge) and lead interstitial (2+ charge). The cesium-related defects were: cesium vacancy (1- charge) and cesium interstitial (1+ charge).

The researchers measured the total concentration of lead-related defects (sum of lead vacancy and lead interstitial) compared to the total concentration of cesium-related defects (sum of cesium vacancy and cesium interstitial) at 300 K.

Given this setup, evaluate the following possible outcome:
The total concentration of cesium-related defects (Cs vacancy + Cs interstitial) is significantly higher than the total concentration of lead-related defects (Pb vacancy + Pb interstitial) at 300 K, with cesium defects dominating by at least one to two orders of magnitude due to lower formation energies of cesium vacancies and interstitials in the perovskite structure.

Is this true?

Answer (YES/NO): NO